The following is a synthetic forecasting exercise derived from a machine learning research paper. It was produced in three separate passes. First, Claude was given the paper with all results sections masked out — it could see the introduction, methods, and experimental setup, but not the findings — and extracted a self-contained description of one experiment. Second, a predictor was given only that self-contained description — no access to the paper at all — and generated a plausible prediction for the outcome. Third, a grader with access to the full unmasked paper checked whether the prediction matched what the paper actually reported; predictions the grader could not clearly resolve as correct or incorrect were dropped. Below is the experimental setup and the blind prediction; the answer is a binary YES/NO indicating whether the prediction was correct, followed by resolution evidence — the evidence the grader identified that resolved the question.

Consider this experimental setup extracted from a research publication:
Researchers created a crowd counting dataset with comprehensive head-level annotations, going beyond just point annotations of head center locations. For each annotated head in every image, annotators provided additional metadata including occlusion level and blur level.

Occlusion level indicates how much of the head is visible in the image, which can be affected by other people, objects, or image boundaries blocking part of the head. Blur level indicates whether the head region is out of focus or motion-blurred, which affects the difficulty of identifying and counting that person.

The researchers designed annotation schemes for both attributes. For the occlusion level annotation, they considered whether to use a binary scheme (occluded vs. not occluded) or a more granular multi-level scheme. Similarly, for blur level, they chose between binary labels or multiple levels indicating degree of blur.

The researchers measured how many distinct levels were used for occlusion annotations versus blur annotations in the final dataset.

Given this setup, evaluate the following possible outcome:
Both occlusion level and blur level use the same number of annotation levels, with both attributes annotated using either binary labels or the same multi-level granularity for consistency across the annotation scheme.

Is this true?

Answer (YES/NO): NO